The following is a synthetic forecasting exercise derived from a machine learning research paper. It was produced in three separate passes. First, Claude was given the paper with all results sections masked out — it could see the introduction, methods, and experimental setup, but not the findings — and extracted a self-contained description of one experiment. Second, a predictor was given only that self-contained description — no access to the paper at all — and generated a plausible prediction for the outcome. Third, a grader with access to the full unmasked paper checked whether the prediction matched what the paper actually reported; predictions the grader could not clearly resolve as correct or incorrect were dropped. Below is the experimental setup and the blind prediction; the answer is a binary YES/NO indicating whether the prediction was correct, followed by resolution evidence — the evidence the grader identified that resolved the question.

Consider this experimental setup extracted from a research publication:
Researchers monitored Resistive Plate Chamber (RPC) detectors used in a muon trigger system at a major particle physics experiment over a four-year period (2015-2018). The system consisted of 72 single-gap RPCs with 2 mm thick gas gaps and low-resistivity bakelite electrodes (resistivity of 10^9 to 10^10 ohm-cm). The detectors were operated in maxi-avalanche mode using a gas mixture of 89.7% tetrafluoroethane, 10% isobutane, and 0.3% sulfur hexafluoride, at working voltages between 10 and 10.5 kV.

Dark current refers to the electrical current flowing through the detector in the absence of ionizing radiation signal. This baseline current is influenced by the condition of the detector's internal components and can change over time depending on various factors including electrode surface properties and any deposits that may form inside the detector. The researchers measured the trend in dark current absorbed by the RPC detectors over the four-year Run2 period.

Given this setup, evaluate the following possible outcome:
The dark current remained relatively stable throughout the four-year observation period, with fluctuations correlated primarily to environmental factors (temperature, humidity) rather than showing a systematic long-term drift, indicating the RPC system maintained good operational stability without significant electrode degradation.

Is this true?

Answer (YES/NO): NO